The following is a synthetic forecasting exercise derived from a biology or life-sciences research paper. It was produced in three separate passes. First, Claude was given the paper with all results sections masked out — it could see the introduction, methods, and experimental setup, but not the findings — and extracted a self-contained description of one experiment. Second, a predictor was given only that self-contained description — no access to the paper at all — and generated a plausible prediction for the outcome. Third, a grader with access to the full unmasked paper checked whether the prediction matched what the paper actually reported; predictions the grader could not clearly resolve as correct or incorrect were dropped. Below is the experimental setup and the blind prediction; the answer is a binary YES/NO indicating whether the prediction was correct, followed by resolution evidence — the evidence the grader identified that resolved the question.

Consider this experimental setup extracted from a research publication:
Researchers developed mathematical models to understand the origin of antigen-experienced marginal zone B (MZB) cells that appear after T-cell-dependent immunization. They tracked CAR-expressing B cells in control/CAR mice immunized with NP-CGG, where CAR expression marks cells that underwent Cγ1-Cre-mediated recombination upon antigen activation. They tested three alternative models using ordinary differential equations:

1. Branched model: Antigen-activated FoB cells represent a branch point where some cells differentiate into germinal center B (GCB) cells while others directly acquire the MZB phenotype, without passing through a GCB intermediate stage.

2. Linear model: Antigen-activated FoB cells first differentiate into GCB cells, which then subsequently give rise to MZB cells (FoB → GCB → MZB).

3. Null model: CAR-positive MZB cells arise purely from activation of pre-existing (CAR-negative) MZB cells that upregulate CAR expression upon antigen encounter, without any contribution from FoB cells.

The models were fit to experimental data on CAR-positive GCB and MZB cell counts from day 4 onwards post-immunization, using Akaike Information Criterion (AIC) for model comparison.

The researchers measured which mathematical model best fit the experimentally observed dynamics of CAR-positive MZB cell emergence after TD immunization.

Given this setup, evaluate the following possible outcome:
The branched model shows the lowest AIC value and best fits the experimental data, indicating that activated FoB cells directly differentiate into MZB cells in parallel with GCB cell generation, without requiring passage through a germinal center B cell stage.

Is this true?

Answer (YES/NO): YES